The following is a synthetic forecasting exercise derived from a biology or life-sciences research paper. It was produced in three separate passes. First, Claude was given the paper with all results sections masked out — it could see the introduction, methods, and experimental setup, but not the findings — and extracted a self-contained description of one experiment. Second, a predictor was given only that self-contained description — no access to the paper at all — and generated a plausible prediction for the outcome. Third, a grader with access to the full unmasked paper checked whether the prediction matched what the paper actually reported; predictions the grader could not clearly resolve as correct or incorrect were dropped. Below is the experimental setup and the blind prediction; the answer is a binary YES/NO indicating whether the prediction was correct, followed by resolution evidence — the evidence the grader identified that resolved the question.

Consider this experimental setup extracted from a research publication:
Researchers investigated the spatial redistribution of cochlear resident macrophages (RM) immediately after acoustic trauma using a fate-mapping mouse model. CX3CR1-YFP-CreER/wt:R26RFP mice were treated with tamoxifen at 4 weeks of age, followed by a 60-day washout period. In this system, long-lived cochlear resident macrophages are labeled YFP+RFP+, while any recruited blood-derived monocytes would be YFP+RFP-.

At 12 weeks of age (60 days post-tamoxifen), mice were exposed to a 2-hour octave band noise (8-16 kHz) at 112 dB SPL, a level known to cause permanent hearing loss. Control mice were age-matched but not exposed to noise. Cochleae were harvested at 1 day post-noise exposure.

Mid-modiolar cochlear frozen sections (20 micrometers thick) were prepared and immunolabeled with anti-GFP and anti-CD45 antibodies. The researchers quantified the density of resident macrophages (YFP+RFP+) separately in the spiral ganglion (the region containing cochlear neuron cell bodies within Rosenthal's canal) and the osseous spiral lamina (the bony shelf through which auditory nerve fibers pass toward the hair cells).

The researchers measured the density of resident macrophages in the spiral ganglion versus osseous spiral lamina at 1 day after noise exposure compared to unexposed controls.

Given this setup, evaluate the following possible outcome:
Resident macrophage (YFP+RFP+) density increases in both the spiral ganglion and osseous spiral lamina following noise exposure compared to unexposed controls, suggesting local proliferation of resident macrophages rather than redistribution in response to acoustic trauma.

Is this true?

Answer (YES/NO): NO